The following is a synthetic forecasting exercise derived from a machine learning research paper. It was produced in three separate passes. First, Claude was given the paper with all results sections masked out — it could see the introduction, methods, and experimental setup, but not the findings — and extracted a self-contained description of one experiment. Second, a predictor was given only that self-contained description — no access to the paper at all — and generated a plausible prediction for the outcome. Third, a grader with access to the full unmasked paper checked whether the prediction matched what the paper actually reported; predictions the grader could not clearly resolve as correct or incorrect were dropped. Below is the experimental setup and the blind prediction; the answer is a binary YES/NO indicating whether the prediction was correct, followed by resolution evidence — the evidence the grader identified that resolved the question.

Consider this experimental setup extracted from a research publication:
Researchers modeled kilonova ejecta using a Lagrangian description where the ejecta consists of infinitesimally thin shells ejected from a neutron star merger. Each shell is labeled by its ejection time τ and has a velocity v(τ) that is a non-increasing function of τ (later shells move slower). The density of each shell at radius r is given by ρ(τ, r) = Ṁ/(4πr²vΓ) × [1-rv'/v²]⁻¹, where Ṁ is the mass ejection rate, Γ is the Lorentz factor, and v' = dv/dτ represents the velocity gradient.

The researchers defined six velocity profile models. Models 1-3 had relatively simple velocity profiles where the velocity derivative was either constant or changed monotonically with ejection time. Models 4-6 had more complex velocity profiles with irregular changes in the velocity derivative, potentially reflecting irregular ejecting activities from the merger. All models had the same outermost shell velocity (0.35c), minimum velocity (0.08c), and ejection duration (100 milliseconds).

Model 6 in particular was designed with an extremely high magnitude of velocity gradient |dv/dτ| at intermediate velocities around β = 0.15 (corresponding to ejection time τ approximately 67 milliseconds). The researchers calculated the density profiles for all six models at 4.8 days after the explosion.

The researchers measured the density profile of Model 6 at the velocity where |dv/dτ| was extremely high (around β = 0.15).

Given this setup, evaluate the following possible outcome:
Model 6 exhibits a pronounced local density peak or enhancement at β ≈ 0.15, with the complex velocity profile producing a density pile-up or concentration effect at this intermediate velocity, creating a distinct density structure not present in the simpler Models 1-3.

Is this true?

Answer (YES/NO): NO